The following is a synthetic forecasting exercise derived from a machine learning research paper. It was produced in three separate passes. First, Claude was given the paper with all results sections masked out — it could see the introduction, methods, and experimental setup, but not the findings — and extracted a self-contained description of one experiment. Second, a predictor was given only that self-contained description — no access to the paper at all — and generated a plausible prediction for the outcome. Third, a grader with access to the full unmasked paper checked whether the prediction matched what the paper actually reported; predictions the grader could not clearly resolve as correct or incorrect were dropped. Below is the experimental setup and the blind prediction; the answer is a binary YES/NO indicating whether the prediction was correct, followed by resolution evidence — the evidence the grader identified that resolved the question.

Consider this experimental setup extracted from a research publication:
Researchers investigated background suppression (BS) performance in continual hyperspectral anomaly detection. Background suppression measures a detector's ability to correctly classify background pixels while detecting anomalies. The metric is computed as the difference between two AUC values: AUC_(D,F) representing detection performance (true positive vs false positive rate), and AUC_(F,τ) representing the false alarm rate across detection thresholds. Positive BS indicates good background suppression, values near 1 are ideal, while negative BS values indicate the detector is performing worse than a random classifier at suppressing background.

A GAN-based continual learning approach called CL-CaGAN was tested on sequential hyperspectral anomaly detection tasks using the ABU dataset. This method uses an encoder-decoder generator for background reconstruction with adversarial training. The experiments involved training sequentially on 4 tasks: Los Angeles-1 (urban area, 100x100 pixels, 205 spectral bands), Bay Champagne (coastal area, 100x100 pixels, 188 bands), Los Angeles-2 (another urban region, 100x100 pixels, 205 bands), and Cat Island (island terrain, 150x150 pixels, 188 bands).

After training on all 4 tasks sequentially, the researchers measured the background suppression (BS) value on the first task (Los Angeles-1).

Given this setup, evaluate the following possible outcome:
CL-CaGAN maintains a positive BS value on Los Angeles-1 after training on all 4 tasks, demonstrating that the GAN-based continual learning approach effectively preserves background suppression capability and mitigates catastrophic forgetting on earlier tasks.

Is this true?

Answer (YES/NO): NO